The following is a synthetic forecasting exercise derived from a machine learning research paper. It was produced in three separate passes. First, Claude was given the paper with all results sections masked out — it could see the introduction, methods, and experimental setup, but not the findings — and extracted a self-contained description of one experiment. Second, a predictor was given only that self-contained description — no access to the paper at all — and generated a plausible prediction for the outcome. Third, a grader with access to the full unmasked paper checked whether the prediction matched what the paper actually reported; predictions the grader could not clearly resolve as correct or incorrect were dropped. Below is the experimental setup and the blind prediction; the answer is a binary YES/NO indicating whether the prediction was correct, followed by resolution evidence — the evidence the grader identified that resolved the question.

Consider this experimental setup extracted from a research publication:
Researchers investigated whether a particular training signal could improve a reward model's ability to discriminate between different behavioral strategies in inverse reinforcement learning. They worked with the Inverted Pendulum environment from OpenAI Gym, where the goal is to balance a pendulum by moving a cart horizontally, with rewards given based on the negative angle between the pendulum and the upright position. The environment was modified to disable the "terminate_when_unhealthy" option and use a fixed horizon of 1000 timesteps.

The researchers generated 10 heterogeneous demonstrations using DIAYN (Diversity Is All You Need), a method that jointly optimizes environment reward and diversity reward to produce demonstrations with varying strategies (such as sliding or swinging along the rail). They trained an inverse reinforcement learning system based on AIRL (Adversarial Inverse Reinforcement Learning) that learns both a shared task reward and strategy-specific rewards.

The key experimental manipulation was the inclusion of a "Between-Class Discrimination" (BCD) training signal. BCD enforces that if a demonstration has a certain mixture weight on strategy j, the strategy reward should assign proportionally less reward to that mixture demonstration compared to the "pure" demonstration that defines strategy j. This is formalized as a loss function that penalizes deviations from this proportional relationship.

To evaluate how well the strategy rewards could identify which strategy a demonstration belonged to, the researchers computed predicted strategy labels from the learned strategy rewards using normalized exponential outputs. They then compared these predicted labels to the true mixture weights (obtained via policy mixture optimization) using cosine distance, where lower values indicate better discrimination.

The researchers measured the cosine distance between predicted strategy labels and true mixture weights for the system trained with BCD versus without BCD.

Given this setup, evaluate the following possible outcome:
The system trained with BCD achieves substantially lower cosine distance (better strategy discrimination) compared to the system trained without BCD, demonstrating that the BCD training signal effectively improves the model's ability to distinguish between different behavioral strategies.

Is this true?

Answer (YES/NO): YES